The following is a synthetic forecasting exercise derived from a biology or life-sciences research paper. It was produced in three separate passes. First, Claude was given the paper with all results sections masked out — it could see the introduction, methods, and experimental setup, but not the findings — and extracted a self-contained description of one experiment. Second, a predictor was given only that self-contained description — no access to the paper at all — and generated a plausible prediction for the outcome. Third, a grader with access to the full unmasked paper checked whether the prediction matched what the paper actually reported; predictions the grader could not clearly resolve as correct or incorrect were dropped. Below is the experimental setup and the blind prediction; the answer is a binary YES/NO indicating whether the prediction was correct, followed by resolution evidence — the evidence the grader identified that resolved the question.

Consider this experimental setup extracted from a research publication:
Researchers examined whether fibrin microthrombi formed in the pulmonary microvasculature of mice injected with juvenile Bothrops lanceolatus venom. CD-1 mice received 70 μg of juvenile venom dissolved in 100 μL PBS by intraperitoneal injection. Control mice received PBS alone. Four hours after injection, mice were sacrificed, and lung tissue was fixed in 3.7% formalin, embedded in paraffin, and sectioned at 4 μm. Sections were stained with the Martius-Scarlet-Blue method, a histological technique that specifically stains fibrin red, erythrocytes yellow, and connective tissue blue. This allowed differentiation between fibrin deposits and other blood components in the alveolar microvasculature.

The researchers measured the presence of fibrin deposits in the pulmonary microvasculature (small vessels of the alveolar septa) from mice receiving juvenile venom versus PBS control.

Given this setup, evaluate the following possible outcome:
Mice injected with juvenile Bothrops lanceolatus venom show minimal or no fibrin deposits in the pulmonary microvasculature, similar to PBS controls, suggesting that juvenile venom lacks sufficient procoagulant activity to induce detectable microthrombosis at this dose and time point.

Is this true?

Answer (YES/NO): NO